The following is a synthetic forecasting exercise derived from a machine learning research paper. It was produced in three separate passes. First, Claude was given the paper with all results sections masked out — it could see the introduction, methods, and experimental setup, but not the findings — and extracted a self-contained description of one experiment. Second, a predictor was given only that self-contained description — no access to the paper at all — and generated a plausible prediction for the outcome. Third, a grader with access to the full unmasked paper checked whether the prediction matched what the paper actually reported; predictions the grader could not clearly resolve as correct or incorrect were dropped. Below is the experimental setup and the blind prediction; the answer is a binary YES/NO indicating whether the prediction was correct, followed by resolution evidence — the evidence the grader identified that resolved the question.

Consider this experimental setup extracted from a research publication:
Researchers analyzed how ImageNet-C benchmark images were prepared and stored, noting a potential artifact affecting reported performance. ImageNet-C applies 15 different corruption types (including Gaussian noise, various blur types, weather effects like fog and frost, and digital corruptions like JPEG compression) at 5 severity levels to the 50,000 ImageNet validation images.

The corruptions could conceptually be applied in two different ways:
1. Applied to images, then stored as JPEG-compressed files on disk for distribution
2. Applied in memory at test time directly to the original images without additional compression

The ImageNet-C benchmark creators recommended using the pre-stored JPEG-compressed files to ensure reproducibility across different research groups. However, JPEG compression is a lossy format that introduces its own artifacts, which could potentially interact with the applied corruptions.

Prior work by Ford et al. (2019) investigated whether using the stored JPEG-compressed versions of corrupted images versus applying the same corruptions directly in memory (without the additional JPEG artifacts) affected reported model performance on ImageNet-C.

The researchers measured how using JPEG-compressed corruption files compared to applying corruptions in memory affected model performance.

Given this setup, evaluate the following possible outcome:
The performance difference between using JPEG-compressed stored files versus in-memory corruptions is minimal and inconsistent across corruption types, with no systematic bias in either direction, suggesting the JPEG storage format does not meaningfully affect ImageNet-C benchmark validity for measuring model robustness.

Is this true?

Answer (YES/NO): NO